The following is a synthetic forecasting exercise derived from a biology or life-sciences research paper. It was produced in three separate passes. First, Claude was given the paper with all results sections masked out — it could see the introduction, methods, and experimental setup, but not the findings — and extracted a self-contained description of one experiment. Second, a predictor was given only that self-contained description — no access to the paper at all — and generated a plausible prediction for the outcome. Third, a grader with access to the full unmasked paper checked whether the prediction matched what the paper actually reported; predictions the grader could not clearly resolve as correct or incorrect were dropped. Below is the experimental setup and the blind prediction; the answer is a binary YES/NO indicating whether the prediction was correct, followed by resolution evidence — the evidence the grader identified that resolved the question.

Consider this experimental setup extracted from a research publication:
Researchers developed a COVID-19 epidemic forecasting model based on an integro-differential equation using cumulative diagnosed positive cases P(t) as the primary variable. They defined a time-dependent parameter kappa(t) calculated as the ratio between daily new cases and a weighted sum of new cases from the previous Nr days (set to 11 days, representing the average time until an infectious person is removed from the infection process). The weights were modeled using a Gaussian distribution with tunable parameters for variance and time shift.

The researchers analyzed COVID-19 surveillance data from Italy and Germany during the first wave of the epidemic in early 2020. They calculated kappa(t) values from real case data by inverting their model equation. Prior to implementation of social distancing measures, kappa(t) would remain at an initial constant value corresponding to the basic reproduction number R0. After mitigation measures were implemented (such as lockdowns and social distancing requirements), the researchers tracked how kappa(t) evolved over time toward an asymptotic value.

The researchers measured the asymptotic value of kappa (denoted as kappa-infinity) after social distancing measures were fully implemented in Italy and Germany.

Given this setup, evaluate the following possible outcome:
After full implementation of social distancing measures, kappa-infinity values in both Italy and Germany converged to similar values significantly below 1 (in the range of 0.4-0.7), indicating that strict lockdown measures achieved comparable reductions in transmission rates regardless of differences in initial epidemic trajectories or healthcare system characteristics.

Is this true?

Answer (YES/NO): NO